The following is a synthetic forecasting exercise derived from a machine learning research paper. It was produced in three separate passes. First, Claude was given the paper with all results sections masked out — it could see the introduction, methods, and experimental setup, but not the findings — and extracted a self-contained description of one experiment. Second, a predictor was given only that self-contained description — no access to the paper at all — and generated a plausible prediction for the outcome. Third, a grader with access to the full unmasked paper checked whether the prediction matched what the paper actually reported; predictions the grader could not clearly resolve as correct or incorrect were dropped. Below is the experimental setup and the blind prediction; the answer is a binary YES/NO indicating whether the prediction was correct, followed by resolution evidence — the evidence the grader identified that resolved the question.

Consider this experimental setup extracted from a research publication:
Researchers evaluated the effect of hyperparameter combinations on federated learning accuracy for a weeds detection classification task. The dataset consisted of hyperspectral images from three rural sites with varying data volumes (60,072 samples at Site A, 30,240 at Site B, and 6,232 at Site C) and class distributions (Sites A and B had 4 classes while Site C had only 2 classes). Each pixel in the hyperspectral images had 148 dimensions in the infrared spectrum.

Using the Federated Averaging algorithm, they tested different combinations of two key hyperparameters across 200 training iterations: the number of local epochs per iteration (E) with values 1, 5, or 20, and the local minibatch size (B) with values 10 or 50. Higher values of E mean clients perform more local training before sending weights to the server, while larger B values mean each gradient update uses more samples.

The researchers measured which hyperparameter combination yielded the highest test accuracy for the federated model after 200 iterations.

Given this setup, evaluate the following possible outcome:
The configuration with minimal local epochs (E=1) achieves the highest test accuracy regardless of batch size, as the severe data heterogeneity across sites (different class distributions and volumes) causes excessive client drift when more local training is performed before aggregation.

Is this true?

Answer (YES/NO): YES